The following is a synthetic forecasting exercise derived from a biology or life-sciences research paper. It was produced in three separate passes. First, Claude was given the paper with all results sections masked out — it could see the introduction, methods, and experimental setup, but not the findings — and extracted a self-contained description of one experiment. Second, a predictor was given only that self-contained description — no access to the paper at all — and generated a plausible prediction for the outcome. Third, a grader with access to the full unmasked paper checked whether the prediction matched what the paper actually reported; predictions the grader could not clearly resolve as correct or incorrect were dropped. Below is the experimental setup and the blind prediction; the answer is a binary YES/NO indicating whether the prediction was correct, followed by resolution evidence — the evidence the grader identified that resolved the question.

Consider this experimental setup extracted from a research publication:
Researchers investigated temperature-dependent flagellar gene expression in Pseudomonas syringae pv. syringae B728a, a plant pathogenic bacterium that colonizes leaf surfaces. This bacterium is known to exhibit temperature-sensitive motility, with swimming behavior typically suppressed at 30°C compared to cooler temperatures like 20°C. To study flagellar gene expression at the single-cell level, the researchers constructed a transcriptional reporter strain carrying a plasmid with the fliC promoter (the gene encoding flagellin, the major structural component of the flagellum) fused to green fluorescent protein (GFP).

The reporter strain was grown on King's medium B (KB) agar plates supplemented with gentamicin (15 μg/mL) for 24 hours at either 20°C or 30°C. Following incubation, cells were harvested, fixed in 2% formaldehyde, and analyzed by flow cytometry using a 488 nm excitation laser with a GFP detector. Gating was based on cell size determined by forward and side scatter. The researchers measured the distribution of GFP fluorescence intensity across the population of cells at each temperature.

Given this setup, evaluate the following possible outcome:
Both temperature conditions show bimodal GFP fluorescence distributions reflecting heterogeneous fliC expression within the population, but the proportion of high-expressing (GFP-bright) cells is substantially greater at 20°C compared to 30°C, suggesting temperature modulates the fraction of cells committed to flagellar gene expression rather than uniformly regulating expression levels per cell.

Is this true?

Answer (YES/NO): NO